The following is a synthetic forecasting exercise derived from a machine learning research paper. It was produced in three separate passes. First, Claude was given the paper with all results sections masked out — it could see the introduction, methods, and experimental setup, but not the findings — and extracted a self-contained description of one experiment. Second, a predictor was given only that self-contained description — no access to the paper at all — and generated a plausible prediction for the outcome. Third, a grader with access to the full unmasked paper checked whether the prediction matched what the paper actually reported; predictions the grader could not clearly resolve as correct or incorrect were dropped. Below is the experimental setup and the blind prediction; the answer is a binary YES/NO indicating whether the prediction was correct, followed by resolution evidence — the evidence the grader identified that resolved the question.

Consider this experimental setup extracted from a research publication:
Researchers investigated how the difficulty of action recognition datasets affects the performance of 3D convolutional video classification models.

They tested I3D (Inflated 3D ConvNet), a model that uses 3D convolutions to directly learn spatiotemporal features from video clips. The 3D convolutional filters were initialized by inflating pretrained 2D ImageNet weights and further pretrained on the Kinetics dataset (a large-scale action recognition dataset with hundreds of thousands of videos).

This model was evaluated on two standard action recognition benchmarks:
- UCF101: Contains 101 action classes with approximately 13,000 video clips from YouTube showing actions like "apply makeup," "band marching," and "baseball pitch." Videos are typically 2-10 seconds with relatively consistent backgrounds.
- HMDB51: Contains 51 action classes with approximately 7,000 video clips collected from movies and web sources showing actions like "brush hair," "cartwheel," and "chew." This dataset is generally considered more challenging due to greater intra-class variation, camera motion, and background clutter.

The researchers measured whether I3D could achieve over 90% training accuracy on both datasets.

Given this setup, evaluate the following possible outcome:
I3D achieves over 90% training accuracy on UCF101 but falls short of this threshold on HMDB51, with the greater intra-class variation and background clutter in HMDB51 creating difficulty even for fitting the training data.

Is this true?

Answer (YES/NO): YES